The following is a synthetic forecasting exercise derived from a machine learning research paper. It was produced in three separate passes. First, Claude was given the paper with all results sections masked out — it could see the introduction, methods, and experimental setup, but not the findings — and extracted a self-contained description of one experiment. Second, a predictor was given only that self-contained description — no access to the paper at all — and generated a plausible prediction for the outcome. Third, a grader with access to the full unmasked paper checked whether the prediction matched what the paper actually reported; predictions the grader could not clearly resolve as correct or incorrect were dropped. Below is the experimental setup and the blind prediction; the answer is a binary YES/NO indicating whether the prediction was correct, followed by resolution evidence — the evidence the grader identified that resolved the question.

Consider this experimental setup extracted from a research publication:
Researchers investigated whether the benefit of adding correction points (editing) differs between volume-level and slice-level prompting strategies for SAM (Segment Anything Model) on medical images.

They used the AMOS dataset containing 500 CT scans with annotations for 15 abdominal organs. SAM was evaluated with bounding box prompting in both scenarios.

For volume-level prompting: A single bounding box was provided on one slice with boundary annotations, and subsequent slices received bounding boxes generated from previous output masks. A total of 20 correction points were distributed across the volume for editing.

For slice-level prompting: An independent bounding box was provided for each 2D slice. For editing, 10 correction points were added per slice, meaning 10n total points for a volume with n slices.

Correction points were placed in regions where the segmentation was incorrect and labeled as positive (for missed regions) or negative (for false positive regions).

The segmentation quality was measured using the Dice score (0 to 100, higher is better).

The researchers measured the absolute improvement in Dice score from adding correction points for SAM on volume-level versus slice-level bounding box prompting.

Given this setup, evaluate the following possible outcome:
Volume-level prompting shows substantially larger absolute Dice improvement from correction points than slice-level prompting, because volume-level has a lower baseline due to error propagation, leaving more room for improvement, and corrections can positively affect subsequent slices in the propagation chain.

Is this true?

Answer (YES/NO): NO